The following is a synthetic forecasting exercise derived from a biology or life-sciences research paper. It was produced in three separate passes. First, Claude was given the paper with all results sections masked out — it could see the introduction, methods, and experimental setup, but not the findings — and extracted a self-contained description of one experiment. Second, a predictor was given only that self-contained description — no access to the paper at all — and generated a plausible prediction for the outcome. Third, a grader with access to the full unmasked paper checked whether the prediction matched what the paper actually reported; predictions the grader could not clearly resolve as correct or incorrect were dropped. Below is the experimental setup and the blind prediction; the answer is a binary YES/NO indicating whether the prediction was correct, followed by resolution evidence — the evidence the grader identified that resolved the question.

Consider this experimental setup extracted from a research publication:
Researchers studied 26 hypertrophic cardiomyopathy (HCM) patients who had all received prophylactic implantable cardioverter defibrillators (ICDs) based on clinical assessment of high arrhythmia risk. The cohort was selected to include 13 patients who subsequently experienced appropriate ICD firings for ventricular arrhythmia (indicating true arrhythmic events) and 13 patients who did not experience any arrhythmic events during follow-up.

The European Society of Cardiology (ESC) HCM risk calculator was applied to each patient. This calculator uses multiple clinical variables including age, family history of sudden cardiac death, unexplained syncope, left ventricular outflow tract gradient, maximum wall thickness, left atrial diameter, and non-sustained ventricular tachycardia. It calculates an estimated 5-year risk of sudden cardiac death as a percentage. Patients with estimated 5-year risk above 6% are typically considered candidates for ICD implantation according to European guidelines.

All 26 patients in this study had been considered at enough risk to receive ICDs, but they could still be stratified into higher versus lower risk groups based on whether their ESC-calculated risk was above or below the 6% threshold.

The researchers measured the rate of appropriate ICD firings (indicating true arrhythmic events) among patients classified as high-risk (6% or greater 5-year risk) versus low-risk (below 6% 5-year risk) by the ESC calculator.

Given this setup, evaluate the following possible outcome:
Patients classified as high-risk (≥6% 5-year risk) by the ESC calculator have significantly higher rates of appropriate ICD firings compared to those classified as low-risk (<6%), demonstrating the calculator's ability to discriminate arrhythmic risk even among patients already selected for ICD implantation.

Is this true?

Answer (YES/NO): NO